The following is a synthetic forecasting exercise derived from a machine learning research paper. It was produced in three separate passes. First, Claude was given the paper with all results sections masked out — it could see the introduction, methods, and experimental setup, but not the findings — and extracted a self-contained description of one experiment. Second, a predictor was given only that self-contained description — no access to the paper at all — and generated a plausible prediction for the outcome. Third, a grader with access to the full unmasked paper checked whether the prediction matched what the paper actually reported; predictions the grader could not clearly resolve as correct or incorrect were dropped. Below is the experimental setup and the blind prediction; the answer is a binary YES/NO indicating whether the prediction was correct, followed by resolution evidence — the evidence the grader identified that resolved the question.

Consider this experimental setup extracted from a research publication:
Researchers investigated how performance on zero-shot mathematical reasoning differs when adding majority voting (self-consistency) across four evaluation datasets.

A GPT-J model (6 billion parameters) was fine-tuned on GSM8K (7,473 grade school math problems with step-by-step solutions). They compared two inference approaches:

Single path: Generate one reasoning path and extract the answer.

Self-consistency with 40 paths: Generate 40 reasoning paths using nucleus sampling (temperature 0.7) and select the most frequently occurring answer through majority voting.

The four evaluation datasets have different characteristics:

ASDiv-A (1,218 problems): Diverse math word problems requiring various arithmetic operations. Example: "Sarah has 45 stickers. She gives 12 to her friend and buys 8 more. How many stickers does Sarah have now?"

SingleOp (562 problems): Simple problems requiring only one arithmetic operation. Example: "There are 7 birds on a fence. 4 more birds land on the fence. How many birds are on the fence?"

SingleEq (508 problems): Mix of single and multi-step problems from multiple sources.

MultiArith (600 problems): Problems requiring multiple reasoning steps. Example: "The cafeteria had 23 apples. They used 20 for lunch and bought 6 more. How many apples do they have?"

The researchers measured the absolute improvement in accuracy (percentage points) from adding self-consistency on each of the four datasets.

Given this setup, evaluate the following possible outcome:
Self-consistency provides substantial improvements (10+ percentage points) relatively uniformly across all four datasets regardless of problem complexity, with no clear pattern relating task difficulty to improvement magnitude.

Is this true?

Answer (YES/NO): NO